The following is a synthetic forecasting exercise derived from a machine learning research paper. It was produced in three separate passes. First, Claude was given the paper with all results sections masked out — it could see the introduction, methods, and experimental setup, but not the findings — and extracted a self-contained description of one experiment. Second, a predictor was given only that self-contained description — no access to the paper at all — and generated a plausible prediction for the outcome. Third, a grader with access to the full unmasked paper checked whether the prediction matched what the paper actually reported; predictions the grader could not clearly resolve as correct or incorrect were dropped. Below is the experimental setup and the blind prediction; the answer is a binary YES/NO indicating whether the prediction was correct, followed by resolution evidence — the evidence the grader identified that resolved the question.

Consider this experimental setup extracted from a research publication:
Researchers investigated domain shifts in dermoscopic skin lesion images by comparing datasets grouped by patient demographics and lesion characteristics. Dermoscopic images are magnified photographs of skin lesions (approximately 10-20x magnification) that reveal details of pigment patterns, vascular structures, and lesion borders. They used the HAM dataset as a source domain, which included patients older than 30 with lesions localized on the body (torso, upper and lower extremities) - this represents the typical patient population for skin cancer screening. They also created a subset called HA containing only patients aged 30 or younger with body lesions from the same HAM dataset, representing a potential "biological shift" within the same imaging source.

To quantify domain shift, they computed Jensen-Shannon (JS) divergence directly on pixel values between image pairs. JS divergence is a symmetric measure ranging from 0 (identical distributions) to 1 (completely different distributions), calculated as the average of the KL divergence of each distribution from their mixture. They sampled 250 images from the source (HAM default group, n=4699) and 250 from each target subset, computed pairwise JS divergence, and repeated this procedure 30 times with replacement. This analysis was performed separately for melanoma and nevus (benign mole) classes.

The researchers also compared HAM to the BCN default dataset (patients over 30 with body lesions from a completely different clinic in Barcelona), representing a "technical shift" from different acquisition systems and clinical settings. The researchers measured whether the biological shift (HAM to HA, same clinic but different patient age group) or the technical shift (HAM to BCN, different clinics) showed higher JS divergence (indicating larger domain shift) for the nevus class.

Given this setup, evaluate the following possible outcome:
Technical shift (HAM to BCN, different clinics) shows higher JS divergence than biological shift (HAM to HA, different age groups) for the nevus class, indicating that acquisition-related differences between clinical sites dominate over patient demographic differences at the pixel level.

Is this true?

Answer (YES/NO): YES